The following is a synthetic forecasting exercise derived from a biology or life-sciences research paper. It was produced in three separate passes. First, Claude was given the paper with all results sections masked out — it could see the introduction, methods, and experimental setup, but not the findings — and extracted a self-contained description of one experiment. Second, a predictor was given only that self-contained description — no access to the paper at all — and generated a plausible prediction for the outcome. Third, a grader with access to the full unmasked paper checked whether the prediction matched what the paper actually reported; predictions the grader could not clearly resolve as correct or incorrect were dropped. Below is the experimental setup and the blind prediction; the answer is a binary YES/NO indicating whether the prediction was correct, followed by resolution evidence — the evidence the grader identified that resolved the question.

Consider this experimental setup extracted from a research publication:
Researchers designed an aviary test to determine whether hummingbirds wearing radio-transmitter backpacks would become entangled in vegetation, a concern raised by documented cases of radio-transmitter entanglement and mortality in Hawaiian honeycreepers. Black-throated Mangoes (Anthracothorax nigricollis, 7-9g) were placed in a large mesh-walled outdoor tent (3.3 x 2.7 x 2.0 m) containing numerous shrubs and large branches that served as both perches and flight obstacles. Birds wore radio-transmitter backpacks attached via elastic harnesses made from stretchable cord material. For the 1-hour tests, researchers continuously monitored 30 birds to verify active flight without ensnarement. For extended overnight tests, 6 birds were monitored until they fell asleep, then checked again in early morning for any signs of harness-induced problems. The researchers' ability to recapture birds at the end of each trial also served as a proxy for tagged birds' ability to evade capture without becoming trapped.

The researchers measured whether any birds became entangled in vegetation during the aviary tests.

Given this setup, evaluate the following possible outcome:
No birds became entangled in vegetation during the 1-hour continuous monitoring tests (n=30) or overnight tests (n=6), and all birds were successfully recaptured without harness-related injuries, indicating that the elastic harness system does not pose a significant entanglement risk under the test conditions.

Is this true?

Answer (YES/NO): YES